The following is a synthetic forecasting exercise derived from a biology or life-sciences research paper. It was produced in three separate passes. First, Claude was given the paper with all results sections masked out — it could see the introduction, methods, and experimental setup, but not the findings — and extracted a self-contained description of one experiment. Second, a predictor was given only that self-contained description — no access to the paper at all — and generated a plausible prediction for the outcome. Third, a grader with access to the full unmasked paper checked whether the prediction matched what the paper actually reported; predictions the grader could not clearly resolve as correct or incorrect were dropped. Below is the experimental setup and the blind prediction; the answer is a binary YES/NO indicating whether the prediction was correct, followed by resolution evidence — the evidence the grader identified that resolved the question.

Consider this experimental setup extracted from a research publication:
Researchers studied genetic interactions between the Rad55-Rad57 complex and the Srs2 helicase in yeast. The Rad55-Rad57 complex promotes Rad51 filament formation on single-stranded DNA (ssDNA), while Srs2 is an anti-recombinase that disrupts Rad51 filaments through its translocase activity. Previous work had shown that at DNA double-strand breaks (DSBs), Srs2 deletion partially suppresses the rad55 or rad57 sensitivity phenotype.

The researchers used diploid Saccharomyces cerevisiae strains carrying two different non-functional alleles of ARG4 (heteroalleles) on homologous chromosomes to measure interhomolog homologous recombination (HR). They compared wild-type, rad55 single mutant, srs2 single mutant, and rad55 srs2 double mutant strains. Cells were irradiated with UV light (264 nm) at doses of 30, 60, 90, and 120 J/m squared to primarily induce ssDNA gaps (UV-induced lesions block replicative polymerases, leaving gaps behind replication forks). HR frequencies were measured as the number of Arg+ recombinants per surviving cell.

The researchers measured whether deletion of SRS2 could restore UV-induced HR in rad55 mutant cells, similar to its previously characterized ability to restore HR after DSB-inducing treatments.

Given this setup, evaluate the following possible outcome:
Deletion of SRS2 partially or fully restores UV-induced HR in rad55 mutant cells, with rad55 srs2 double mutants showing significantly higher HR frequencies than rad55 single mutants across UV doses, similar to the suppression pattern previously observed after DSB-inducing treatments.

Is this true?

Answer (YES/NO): NO